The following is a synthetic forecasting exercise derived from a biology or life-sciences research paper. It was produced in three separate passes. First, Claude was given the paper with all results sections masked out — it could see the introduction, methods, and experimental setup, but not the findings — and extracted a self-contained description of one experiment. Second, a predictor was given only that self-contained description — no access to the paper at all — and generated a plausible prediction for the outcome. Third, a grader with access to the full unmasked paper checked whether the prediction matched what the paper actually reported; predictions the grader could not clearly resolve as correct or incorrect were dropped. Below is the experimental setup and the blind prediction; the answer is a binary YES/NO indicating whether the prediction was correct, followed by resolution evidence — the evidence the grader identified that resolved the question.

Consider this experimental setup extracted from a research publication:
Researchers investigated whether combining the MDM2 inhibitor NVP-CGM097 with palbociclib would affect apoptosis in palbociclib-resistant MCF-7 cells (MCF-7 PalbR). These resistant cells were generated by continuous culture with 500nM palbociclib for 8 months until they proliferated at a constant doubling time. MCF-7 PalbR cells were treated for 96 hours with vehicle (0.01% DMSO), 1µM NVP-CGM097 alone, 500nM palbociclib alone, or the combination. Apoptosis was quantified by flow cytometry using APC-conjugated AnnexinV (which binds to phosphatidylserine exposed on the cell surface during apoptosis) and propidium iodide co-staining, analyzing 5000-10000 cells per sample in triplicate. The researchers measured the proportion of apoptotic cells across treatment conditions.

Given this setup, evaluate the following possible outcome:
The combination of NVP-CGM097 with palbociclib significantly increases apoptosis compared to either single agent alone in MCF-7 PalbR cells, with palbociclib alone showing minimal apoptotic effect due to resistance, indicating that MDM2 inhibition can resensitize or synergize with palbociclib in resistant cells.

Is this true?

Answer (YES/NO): NO